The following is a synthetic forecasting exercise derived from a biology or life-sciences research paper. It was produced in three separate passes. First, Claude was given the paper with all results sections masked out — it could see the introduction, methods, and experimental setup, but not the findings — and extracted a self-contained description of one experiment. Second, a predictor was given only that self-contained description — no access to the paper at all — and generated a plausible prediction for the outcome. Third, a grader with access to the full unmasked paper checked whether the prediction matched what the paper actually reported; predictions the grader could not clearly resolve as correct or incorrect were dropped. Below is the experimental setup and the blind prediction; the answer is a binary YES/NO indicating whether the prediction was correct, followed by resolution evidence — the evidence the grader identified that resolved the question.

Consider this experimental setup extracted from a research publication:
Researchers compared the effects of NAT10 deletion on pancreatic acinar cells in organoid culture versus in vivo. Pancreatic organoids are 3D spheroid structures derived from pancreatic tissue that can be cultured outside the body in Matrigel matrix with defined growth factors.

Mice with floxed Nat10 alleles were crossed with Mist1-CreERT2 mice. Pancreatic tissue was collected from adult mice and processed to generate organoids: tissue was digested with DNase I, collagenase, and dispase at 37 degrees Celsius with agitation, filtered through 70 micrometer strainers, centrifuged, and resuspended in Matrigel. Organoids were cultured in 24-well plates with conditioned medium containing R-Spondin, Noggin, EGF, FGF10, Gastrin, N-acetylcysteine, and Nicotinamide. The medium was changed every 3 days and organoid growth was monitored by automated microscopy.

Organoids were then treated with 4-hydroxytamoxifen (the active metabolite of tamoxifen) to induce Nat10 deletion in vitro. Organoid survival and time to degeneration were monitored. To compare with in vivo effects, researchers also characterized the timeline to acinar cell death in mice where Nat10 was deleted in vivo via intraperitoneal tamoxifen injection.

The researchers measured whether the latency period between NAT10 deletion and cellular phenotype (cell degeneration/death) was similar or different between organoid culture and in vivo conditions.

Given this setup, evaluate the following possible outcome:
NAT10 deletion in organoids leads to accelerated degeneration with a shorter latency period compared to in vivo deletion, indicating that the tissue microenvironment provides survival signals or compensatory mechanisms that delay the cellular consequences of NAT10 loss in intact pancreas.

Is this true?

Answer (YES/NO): YES